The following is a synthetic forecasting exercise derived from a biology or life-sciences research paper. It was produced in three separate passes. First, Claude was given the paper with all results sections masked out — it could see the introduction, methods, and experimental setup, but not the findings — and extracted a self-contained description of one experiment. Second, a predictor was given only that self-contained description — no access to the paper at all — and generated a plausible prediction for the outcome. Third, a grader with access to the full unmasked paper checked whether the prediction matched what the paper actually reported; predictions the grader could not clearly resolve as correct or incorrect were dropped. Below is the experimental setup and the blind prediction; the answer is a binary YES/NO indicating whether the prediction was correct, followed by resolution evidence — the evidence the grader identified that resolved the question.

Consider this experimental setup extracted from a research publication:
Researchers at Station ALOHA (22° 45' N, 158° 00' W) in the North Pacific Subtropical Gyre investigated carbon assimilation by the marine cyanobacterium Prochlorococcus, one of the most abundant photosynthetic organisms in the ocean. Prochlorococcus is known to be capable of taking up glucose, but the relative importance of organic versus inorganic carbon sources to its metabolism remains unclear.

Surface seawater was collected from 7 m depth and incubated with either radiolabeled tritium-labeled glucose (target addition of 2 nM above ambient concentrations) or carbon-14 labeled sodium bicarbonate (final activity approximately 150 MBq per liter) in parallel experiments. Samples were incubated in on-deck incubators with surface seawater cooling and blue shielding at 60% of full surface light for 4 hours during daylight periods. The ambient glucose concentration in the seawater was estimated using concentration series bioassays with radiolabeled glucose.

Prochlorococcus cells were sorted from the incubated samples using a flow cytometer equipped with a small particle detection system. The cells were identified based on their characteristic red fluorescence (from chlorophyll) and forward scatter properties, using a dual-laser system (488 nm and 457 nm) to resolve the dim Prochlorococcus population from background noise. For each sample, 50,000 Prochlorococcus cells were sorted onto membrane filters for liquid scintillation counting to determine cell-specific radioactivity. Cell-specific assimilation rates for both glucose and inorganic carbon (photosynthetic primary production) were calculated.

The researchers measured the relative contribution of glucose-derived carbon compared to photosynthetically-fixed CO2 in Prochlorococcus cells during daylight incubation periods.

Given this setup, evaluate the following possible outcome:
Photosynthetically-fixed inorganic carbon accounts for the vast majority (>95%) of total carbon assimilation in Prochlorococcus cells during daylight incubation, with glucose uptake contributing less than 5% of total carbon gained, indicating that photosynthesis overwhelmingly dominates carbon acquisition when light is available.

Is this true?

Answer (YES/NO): YES